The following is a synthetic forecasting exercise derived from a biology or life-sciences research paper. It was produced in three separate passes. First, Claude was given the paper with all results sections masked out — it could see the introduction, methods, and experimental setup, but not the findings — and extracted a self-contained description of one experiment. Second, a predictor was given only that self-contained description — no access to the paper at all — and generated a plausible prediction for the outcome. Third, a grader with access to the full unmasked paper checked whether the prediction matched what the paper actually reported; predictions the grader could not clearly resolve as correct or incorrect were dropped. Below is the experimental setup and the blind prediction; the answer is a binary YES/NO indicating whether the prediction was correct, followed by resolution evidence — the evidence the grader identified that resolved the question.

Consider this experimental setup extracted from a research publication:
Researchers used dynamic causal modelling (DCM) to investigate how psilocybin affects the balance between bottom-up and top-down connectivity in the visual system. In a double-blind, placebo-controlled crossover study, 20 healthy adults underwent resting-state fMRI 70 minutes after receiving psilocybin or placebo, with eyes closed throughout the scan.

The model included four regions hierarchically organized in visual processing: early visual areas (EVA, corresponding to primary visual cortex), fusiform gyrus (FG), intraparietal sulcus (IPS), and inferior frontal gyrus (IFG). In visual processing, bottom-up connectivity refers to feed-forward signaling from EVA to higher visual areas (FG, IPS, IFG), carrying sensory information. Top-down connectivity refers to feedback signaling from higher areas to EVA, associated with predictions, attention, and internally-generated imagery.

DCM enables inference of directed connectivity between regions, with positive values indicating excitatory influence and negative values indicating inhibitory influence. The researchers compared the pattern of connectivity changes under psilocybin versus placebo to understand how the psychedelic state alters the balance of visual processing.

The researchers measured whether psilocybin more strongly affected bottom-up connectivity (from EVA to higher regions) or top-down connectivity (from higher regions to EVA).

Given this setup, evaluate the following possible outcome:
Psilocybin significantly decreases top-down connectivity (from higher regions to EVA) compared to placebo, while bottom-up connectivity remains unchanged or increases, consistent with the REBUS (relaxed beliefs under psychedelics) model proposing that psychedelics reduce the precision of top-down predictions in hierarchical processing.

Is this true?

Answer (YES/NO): NO